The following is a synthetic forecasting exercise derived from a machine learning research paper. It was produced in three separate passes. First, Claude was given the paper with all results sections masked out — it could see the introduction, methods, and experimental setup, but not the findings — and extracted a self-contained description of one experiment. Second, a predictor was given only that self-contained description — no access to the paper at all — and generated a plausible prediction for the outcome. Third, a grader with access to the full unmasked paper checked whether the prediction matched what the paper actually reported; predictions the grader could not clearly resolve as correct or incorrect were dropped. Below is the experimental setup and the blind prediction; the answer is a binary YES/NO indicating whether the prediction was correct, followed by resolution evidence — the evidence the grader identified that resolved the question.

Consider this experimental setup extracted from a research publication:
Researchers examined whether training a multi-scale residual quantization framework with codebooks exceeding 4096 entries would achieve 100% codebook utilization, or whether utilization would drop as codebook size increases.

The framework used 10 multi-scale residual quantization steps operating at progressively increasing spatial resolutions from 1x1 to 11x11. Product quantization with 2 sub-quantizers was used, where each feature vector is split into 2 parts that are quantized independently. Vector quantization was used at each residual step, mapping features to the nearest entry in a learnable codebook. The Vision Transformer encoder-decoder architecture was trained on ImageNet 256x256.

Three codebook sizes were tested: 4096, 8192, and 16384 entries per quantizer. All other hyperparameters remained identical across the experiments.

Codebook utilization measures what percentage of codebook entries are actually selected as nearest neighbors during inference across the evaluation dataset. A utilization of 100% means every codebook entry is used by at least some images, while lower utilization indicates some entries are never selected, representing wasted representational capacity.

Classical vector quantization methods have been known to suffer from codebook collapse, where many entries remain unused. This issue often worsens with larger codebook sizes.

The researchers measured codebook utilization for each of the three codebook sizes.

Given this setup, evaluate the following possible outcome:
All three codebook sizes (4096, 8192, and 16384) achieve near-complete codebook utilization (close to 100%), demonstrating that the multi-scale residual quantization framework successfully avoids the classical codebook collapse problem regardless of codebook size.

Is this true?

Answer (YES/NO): YES